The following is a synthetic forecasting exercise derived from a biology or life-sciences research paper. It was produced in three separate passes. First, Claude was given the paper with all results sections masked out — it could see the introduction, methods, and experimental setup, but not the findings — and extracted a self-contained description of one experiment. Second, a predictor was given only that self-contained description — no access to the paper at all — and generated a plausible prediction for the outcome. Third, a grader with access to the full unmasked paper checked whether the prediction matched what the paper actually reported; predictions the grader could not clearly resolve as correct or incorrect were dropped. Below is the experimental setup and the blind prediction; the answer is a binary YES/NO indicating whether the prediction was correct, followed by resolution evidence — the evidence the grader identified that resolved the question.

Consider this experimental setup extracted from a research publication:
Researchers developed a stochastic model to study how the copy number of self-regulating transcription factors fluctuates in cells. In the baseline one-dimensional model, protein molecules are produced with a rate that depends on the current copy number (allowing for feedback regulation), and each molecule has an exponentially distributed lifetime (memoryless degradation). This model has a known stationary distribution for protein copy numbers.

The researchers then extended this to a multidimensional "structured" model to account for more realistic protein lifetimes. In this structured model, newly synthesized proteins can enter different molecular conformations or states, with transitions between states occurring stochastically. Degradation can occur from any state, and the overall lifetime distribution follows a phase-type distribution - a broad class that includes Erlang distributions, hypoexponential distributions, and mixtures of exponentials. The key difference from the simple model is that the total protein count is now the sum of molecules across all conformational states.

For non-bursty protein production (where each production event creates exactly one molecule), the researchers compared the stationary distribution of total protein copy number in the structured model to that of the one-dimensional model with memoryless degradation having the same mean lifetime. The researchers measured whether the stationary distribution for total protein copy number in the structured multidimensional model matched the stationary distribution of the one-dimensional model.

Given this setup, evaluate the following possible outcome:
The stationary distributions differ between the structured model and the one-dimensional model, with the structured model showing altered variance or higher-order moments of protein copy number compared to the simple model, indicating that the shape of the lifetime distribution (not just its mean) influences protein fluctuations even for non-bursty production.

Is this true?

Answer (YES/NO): NO